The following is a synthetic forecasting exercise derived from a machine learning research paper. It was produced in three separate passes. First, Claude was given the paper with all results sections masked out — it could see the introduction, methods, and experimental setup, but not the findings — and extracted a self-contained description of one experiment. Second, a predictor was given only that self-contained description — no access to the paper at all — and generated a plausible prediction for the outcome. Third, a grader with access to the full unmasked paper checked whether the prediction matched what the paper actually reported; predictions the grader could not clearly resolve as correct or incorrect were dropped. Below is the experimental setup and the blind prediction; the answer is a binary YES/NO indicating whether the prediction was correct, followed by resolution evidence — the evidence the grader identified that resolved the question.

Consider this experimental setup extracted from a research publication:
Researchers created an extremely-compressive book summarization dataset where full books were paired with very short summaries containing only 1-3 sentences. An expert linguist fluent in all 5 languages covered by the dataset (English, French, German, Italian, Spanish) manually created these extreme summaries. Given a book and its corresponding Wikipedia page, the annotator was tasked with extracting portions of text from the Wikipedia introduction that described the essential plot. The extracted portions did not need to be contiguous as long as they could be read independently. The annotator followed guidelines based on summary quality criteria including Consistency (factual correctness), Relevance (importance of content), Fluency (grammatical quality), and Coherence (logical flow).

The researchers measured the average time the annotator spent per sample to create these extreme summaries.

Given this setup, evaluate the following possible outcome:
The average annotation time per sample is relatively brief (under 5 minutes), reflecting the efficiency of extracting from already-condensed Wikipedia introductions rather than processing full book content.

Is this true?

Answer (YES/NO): NO